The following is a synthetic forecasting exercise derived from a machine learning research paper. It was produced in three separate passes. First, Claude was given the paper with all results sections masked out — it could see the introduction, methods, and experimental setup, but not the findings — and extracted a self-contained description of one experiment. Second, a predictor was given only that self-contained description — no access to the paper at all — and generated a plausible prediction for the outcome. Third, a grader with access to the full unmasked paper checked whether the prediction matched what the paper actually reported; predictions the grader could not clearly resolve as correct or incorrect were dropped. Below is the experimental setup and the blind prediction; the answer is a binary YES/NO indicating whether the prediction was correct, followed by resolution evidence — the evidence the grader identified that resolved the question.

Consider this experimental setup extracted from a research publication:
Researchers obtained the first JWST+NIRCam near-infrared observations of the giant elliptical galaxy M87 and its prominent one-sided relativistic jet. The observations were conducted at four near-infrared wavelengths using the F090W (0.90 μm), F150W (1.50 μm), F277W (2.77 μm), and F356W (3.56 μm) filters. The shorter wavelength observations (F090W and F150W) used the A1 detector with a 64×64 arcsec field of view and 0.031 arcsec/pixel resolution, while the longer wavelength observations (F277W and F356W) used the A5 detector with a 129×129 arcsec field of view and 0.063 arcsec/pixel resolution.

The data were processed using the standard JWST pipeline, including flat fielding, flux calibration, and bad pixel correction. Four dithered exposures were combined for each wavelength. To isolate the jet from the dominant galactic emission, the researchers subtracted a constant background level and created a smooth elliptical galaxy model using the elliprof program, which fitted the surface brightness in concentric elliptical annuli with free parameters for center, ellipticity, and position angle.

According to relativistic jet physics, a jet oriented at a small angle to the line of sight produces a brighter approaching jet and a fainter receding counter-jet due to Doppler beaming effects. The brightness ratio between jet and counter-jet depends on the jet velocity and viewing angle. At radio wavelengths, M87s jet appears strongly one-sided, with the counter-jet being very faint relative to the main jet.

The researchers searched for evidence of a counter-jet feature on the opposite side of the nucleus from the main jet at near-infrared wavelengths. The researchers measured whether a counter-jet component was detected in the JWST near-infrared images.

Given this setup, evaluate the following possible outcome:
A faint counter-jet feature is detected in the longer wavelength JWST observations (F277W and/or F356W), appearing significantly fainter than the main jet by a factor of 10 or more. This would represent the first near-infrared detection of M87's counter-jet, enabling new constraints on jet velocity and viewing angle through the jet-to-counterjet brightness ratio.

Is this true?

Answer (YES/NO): NO